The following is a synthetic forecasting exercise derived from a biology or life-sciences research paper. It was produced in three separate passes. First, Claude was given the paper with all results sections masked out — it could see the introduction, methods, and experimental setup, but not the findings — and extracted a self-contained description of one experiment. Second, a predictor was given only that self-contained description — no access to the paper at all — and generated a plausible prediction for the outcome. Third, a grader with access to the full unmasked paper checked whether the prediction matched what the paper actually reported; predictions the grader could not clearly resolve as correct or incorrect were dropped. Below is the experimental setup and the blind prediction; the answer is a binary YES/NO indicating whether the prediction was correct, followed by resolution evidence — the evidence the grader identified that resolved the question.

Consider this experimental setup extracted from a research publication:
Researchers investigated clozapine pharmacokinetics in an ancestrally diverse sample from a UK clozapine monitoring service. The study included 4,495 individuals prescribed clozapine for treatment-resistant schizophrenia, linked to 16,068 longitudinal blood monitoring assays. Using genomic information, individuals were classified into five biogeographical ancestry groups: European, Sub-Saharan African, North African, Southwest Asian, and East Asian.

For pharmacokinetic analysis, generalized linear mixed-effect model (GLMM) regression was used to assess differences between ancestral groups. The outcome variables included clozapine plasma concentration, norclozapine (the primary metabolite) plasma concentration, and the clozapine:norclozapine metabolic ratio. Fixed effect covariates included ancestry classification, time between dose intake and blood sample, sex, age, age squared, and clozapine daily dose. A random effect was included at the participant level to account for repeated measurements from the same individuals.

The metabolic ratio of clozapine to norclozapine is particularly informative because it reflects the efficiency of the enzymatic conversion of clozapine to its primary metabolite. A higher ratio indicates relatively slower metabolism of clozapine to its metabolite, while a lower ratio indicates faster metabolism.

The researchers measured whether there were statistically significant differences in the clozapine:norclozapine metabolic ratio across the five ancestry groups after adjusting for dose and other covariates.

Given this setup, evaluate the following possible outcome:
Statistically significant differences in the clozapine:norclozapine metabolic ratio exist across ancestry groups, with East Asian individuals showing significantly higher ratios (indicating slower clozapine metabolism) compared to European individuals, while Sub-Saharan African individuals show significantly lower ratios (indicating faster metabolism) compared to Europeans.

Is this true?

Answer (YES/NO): NO